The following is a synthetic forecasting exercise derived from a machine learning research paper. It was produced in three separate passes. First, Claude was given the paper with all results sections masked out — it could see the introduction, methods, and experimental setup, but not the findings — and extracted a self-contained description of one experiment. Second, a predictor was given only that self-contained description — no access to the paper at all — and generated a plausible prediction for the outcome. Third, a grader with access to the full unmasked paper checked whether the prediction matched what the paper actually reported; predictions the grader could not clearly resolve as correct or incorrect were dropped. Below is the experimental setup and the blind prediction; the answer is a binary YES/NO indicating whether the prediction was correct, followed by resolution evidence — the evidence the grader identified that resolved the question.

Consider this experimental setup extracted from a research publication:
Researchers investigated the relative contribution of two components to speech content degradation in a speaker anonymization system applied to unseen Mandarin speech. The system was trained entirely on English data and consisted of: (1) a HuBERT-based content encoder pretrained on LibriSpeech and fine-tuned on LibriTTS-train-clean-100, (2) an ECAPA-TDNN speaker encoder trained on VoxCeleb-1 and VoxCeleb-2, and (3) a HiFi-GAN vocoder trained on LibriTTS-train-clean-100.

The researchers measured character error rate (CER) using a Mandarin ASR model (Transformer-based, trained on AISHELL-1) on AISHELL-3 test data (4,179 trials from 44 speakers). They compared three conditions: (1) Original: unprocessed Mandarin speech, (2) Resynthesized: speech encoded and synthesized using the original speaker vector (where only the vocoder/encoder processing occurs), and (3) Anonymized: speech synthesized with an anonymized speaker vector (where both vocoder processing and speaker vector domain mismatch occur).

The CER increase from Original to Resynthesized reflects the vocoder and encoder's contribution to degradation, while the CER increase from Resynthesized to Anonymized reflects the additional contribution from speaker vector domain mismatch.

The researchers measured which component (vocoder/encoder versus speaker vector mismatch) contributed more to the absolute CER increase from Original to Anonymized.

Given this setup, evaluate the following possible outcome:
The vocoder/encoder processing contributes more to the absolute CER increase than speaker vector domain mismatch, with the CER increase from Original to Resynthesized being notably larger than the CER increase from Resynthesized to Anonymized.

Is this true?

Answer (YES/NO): NO